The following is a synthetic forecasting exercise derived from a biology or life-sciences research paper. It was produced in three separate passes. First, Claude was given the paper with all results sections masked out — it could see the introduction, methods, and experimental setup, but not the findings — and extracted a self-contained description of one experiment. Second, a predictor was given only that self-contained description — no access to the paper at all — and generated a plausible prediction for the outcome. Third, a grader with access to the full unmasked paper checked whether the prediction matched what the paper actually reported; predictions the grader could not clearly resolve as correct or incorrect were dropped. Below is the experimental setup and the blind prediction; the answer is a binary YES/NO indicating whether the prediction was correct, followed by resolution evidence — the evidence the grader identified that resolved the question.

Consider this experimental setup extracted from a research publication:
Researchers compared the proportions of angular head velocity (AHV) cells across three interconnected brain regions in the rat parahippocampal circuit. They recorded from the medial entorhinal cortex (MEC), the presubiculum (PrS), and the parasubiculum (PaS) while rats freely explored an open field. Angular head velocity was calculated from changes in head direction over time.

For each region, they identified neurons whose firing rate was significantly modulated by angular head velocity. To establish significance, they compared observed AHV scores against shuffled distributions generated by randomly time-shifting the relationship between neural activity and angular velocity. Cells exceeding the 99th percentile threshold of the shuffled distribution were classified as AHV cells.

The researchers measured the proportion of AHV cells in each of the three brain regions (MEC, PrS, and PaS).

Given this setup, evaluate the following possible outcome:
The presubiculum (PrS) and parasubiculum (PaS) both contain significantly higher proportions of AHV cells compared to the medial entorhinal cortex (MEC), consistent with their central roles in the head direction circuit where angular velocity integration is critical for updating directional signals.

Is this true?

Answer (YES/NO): NO